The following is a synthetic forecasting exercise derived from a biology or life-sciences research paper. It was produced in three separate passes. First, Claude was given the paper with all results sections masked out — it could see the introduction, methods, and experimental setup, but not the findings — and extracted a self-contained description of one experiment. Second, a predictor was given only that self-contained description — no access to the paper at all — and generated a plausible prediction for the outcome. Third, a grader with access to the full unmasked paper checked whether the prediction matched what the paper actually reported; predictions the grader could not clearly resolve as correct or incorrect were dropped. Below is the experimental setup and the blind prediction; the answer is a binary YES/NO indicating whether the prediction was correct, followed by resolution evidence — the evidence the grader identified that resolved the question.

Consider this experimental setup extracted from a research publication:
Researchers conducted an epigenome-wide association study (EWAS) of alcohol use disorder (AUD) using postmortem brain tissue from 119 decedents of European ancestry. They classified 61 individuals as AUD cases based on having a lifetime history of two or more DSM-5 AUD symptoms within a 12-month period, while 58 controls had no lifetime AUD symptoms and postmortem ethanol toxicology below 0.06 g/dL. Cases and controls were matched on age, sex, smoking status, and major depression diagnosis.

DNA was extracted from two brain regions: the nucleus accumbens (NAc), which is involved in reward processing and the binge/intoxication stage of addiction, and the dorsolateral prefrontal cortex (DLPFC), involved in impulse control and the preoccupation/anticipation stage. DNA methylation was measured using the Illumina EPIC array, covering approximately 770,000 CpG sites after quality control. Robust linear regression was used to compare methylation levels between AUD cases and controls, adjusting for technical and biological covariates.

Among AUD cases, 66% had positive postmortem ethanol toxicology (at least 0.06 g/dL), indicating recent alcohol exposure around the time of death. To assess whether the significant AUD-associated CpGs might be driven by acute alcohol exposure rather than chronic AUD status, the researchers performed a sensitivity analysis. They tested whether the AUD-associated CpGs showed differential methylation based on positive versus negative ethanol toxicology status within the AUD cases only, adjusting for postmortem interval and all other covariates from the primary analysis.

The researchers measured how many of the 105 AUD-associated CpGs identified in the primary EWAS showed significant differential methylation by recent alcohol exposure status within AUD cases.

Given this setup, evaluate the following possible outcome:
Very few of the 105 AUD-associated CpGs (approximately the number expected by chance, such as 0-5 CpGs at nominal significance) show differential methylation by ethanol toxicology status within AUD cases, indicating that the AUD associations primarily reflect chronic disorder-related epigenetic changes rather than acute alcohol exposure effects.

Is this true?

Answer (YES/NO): YES